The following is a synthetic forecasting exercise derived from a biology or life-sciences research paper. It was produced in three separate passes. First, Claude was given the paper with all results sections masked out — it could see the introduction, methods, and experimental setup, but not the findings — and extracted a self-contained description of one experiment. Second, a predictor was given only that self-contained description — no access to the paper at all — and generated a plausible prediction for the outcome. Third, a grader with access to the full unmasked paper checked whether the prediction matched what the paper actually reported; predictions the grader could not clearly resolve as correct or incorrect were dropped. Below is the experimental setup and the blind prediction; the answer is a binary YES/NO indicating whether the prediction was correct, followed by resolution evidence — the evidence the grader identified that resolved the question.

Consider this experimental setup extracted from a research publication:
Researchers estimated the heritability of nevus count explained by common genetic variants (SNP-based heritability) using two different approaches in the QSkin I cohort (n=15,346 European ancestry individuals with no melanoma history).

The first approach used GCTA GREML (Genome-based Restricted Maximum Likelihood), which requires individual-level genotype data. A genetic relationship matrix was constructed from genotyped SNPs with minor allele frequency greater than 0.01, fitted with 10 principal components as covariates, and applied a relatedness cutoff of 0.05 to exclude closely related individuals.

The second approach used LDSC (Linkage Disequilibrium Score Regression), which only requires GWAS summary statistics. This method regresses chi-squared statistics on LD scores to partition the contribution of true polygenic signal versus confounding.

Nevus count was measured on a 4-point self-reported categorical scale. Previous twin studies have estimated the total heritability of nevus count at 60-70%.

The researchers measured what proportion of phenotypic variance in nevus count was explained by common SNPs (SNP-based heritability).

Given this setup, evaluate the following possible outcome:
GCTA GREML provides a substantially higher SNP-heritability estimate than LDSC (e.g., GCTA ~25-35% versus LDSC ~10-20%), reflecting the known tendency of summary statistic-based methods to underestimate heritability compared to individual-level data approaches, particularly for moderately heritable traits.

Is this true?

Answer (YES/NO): NO